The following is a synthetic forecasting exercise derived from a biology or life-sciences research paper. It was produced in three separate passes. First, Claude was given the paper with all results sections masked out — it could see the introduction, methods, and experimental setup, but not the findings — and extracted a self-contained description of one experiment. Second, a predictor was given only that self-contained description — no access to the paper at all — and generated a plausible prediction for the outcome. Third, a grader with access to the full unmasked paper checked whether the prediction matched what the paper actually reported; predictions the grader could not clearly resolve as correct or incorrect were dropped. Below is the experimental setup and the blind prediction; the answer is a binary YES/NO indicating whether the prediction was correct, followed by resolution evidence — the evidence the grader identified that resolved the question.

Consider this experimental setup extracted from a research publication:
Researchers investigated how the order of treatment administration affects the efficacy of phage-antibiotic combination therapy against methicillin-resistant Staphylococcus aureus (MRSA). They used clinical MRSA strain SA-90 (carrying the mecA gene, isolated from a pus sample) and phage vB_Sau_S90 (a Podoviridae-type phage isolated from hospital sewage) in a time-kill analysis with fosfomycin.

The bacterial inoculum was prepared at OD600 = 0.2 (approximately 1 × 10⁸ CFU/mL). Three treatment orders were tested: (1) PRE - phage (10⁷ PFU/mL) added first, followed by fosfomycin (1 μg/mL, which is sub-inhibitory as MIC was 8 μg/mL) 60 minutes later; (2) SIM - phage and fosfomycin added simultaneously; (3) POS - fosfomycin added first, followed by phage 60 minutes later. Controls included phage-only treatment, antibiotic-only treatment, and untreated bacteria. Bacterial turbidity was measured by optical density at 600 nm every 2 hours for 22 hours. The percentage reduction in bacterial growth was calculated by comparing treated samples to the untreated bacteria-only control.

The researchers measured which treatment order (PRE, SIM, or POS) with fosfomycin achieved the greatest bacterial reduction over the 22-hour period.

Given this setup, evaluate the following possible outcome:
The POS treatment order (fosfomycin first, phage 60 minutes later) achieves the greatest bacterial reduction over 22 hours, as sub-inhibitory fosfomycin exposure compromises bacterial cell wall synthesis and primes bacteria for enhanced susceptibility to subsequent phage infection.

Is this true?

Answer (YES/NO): NO